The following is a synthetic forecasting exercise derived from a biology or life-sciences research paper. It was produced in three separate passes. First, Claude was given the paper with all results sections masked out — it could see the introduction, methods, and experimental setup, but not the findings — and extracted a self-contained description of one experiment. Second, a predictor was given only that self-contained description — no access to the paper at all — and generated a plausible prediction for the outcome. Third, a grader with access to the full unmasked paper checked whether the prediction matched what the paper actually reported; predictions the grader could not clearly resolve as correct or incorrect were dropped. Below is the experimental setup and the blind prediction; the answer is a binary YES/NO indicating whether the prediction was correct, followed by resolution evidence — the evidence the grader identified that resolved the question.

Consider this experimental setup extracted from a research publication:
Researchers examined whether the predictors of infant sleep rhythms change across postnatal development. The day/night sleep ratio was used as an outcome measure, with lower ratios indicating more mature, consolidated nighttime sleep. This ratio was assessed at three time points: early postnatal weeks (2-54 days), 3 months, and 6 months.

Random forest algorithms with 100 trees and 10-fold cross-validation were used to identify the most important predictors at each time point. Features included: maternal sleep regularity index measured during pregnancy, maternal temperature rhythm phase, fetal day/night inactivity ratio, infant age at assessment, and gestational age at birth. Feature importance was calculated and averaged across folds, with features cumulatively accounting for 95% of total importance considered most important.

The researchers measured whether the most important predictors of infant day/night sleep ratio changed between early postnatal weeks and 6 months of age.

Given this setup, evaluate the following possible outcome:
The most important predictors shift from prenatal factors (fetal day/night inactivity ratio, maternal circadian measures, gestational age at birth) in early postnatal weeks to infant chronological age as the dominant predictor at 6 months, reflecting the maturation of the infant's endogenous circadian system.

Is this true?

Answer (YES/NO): NO